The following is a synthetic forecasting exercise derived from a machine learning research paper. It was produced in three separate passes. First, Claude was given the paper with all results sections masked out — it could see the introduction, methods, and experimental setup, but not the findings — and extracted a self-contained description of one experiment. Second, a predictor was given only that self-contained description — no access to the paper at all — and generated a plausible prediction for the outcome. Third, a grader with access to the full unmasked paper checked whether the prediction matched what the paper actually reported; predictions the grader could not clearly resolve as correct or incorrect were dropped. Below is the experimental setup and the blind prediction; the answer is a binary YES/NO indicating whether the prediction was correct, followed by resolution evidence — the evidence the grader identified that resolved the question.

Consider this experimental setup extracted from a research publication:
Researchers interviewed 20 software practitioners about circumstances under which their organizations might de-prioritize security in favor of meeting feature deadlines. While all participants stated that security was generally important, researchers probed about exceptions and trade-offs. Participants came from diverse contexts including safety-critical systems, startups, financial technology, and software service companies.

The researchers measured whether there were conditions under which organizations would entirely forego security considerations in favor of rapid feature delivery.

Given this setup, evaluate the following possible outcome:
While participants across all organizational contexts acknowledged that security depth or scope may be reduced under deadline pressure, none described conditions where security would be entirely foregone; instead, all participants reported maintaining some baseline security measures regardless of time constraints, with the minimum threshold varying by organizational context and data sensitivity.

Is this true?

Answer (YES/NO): NO